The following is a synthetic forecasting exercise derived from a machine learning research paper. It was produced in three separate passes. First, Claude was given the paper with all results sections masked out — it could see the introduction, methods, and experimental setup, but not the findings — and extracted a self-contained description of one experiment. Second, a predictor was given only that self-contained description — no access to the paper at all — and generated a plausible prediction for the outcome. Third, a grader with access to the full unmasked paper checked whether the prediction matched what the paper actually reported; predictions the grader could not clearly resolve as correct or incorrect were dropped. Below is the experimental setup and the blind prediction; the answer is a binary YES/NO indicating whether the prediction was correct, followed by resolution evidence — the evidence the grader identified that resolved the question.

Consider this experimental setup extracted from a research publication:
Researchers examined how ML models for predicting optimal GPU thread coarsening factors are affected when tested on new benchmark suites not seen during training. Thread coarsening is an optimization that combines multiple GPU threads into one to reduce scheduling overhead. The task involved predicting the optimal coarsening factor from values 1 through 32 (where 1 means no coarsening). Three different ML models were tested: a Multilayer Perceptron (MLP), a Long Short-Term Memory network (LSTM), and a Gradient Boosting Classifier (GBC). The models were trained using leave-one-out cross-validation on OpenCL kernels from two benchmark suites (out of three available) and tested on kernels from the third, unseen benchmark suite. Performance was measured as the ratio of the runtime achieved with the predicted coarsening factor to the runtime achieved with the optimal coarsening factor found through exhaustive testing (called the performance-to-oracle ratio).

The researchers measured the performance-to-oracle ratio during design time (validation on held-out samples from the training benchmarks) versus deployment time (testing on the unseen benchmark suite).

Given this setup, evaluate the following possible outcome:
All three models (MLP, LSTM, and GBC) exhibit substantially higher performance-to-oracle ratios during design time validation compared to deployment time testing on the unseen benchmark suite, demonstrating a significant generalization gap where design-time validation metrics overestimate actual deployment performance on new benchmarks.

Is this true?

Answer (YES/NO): YES